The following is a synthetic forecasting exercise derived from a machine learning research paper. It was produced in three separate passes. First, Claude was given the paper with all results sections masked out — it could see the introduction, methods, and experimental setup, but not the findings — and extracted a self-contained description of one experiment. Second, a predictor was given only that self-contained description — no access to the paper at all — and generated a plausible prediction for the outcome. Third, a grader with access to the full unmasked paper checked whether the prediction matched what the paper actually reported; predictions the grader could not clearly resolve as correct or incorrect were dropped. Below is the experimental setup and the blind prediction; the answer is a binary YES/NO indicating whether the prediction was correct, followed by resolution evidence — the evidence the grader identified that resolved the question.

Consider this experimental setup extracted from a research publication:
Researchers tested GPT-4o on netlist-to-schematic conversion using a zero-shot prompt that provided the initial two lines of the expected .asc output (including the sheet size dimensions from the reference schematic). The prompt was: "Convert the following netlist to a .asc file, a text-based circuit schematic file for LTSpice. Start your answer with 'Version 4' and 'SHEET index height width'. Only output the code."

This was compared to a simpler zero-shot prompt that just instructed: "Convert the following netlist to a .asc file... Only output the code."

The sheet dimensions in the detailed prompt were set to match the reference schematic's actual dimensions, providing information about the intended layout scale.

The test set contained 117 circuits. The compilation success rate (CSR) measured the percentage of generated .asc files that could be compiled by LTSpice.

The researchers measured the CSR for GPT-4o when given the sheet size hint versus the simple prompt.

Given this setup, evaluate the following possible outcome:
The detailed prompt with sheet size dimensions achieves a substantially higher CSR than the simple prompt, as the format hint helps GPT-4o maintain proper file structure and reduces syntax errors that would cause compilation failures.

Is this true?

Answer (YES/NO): NO